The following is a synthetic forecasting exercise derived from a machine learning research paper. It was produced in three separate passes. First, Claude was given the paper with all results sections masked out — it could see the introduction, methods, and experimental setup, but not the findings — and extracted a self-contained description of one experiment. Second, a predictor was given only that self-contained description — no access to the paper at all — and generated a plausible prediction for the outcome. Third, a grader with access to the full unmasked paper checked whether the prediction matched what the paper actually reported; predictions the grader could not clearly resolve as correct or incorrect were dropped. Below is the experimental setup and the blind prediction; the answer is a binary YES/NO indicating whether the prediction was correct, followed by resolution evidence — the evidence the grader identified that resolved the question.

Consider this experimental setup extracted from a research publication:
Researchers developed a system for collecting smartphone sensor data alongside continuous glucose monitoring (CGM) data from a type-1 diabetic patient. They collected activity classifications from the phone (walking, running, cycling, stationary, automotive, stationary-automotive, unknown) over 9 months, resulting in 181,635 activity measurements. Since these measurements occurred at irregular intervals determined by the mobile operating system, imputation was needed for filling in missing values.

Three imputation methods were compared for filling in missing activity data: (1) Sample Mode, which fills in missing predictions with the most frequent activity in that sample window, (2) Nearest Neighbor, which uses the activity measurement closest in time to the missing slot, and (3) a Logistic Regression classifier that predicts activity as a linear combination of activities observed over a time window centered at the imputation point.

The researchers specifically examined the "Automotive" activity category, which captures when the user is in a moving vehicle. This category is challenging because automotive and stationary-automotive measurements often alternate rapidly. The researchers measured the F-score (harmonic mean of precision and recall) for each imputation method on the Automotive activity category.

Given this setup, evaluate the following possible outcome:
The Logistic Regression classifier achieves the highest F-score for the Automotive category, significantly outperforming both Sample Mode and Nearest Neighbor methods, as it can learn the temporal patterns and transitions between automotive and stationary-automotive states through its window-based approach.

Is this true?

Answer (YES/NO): YES